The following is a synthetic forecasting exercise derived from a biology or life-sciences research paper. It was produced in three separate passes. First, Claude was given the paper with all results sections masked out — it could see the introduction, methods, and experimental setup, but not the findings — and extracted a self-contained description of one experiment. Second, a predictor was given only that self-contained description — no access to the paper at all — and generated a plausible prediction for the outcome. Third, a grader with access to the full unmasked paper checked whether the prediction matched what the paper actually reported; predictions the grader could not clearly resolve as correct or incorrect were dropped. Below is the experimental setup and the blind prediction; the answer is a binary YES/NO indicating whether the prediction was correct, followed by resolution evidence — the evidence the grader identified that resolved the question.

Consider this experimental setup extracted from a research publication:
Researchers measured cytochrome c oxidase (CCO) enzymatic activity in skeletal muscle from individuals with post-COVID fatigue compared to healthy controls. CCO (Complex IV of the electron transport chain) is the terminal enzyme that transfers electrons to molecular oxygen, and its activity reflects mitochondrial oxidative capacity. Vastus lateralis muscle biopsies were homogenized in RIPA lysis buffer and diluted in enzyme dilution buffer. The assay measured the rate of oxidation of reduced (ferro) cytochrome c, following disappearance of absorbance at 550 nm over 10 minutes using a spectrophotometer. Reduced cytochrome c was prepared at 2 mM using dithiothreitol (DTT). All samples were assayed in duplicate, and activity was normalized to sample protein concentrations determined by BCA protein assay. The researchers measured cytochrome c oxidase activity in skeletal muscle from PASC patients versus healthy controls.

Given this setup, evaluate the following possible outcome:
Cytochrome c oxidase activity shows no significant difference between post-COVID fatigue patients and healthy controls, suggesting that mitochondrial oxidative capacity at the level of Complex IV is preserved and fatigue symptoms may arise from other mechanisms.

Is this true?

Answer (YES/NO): YES